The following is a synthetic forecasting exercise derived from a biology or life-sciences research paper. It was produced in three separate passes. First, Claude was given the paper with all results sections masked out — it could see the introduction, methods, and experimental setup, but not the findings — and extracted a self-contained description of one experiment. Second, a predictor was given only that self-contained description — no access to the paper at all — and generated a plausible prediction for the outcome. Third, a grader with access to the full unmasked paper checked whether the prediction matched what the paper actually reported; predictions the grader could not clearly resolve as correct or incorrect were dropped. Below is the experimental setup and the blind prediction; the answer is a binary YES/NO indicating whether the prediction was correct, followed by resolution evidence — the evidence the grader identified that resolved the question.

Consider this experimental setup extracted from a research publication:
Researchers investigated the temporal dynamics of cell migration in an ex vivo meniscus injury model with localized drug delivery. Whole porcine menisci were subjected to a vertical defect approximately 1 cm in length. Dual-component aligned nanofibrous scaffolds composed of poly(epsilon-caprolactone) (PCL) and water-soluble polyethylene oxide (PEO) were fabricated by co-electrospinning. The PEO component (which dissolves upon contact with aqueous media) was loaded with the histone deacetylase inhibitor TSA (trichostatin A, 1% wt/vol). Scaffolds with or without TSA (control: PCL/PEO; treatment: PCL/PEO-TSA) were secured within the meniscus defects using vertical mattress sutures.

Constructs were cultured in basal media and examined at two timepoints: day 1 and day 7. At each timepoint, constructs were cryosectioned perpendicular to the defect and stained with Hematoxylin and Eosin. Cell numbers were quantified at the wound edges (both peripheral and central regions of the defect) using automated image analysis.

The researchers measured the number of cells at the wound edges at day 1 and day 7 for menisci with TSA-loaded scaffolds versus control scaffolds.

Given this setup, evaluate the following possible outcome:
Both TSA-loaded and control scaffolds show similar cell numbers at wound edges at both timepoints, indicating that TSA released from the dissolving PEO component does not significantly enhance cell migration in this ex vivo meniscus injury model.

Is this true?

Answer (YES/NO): NO